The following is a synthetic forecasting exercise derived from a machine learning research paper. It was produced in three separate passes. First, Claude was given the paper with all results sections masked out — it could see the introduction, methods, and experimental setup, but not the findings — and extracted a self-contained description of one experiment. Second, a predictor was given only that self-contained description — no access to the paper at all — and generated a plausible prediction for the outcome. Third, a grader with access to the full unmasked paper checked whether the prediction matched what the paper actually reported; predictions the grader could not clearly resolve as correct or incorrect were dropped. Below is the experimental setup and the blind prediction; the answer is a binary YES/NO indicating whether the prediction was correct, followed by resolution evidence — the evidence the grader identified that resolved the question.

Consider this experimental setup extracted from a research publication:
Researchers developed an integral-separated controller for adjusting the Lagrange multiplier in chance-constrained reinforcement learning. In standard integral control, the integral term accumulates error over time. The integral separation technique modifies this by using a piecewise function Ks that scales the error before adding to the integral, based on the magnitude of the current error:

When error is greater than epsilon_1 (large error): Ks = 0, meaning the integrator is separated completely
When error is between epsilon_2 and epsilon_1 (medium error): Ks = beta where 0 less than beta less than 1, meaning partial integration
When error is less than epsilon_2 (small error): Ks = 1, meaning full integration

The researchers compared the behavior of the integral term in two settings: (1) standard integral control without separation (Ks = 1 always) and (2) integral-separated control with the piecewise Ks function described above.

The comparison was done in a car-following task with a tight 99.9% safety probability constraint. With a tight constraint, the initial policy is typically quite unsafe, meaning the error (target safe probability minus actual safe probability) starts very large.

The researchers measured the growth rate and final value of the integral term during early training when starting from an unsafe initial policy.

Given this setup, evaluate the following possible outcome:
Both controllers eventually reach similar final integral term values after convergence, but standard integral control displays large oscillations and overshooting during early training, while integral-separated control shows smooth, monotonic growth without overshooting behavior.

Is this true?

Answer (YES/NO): NO